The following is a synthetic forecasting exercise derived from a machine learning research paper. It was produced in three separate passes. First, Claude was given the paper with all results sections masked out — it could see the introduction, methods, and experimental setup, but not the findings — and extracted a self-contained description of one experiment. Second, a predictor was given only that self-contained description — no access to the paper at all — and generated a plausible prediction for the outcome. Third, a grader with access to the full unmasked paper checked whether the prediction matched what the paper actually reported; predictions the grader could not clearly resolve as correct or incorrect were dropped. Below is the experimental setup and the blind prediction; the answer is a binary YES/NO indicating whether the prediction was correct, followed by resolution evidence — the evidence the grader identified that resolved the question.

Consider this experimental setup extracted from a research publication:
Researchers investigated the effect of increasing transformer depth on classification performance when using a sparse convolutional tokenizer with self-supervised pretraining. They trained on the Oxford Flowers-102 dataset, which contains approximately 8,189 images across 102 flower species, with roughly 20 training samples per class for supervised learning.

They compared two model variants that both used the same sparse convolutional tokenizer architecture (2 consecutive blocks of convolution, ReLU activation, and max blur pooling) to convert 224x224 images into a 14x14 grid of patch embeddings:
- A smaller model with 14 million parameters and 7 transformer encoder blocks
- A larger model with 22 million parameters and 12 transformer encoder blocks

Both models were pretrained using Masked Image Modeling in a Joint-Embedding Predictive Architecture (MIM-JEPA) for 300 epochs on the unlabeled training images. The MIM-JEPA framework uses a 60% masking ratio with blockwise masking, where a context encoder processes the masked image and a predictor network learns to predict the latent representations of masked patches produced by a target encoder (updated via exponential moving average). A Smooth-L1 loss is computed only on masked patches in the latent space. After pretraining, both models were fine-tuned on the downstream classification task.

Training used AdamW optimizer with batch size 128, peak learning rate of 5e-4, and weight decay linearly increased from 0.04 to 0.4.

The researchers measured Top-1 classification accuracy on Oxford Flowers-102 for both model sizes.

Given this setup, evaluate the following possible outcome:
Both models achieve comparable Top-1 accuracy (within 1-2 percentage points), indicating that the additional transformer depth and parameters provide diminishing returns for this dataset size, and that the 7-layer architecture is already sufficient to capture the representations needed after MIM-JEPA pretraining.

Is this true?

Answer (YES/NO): NO